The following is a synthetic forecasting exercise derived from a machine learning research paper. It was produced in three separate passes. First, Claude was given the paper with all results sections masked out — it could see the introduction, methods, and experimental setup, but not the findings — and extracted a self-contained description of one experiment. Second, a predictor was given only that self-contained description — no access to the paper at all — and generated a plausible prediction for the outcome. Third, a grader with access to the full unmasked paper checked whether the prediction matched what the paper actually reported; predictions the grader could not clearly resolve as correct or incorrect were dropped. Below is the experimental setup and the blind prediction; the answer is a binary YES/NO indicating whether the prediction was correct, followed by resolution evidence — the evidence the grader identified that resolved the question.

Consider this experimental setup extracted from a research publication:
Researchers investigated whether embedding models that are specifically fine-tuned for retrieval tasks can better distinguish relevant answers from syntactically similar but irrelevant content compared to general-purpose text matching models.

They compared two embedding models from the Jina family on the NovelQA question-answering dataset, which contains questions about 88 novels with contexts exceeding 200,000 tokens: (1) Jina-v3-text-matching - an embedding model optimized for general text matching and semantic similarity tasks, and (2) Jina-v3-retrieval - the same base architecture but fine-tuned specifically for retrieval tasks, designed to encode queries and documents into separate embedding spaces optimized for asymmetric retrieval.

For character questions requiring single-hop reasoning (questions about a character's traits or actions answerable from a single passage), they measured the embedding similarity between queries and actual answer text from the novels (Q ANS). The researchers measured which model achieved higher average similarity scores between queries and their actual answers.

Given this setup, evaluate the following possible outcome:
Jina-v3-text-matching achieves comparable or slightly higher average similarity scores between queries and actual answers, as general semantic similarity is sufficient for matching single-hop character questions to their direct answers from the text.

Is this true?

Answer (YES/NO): NO